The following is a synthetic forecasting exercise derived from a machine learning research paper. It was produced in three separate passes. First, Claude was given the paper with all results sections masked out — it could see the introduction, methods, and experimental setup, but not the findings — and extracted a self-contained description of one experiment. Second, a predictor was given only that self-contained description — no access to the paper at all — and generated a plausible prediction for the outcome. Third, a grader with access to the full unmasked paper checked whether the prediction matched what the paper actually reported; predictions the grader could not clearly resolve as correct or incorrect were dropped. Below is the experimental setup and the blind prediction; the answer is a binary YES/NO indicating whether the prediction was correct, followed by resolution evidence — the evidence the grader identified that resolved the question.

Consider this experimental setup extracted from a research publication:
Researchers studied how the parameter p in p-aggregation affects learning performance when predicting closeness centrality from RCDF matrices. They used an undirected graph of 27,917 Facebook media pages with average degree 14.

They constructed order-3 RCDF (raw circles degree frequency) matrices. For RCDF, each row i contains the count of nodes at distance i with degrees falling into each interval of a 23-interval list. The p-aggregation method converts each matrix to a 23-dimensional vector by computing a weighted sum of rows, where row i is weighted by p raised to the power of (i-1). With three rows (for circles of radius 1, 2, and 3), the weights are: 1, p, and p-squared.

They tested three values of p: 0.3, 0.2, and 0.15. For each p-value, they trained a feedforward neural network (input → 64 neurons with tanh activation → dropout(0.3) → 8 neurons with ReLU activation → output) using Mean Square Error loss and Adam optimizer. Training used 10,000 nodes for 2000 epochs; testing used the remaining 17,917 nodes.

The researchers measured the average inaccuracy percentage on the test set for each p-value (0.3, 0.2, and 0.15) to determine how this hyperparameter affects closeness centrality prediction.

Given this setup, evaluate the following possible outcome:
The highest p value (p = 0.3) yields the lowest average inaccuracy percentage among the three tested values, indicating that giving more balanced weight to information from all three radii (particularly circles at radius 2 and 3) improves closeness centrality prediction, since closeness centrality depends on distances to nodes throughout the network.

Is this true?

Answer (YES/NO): NO